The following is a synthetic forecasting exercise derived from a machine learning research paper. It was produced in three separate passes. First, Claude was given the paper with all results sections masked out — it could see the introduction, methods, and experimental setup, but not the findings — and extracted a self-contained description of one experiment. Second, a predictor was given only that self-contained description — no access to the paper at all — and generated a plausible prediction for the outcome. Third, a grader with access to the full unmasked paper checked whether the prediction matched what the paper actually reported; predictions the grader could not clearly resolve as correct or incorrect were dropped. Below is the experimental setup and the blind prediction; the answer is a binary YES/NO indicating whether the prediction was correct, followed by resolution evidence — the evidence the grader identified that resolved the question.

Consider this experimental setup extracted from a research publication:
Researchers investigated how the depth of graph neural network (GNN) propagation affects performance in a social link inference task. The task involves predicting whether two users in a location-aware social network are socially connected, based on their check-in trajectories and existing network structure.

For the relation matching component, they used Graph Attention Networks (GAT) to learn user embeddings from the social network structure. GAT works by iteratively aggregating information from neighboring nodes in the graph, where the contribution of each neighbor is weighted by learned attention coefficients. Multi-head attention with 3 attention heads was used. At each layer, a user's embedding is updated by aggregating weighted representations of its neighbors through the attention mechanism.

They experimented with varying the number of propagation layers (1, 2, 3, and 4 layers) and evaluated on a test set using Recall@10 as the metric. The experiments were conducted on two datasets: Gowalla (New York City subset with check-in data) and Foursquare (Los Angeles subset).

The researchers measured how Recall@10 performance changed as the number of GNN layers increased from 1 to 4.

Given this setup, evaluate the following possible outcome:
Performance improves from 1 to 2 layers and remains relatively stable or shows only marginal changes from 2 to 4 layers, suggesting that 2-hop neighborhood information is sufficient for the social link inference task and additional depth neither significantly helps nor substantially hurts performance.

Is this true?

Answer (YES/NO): YES